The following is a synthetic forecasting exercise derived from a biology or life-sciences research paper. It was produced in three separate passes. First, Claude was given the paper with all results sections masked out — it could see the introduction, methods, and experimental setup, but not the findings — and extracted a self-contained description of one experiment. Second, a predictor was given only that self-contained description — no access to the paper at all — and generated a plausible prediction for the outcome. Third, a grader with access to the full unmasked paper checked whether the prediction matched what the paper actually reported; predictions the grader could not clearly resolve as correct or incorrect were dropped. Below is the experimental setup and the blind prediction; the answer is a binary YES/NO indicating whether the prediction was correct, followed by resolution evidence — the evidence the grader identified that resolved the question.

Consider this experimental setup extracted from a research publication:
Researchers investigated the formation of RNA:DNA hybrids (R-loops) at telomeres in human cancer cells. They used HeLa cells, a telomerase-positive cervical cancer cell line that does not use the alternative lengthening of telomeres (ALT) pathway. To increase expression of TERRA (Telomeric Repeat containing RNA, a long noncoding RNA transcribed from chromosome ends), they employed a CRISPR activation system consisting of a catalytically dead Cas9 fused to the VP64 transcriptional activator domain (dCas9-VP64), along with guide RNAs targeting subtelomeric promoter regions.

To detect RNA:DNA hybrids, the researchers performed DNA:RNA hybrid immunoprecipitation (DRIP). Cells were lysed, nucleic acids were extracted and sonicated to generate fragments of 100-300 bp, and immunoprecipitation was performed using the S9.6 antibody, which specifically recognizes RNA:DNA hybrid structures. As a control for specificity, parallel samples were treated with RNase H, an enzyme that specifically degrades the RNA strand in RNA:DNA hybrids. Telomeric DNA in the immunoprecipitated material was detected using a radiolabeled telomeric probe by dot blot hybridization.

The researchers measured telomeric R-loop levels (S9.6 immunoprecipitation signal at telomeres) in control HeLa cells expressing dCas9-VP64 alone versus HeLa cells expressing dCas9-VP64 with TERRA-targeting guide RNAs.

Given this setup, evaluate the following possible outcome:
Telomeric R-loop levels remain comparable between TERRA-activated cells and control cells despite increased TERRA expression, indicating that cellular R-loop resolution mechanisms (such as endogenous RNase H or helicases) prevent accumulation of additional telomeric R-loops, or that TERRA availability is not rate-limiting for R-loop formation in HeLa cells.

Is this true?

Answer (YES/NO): NO